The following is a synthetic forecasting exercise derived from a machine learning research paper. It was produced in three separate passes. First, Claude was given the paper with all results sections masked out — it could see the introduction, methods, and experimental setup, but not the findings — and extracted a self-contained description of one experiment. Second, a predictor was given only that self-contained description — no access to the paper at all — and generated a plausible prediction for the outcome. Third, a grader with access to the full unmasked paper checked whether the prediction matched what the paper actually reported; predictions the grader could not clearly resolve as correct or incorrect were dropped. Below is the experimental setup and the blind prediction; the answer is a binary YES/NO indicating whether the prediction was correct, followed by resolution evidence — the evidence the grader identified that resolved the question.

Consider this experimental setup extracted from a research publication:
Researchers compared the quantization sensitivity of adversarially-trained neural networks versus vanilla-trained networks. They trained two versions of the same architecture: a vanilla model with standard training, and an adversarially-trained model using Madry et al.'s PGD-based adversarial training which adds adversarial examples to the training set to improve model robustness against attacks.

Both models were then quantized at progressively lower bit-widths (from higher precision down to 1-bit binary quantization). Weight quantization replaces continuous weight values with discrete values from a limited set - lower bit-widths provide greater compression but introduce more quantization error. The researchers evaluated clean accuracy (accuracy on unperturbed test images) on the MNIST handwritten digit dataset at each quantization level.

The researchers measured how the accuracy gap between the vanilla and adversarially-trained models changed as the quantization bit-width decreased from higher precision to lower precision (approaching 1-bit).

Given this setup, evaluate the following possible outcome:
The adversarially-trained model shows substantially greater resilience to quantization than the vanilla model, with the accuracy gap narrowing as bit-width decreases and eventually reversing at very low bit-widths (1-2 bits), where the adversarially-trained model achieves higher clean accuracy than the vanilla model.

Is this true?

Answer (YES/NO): NO